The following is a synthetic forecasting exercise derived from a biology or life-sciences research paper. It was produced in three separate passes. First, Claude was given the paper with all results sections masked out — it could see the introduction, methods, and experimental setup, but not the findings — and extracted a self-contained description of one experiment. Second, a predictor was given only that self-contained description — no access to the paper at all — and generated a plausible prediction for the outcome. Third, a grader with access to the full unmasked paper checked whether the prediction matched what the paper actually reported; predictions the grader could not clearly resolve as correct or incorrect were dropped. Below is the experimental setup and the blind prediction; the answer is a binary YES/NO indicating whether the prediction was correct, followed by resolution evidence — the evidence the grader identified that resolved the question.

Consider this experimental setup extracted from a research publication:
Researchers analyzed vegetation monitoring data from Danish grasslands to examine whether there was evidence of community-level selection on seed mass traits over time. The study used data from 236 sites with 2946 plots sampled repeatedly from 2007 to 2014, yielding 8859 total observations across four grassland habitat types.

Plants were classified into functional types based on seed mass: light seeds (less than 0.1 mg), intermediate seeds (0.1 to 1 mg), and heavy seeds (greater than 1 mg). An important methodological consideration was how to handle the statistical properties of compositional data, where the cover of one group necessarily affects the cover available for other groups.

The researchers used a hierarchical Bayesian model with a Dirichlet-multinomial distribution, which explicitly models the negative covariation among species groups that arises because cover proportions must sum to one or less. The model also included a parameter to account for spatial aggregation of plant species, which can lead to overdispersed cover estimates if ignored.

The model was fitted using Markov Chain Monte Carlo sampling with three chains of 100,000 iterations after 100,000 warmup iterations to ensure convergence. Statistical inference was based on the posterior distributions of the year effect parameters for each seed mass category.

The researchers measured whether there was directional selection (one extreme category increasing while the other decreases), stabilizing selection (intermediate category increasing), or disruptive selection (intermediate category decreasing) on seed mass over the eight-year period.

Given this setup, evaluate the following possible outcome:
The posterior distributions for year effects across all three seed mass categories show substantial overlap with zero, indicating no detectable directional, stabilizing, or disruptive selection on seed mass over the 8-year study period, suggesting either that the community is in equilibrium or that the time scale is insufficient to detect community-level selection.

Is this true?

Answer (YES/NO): NO